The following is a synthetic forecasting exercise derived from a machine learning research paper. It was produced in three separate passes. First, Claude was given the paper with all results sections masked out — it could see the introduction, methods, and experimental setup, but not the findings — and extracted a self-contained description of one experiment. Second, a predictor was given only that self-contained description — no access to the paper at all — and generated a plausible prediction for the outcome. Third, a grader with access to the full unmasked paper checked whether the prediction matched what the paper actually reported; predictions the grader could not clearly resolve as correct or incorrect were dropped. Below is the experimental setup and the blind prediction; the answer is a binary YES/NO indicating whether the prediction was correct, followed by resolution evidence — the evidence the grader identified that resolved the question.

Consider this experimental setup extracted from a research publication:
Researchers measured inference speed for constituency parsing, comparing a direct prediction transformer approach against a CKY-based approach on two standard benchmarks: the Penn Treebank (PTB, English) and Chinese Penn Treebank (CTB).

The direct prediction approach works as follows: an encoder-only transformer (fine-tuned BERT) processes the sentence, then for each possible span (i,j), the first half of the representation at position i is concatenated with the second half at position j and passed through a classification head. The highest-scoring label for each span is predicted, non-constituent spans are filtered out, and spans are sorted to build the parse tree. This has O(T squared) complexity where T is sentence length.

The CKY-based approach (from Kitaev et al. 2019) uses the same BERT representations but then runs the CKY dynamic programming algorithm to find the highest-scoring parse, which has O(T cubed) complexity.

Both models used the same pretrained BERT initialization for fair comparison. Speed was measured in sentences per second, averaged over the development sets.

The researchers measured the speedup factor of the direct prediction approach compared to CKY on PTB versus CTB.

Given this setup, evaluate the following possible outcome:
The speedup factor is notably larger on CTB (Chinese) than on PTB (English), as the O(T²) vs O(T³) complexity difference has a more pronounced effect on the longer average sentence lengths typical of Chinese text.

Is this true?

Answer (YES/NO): NO